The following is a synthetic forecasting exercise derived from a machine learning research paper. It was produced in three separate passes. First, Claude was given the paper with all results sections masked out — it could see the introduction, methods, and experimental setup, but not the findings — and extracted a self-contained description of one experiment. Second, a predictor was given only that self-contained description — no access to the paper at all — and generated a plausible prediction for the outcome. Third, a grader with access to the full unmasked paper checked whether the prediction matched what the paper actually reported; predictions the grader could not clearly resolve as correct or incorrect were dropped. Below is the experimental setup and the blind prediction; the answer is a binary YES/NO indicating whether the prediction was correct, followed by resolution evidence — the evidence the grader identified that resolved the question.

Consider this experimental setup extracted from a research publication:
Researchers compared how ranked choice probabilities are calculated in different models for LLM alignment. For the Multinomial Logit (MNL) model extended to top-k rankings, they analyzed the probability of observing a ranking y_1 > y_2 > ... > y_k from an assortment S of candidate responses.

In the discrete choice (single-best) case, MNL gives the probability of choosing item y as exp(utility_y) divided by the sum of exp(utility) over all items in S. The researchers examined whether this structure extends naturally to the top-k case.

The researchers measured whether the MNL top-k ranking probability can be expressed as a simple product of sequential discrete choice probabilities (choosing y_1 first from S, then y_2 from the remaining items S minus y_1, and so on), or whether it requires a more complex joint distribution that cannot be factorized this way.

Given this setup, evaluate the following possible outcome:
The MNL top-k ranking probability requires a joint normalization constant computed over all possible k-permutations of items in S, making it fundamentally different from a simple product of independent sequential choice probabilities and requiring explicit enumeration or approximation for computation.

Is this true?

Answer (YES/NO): NO